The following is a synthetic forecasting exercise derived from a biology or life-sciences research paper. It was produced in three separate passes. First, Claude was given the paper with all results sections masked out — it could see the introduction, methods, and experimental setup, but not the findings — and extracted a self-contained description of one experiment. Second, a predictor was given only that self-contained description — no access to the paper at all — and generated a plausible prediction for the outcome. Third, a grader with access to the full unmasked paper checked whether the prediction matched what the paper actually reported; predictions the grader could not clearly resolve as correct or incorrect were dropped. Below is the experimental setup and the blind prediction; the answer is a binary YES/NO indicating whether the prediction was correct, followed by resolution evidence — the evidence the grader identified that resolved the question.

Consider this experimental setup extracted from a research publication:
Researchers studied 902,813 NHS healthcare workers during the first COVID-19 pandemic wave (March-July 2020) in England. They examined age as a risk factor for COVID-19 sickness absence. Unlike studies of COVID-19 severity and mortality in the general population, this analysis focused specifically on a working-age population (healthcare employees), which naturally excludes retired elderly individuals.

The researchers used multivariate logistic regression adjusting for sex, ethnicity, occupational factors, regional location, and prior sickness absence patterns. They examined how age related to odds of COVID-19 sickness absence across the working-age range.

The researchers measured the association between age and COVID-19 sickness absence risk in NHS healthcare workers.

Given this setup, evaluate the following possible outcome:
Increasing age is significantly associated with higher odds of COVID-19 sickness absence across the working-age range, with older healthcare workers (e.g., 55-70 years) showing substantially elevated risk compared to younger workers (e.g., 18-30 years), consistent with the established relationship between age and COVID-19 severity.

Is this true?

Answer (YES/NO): NO